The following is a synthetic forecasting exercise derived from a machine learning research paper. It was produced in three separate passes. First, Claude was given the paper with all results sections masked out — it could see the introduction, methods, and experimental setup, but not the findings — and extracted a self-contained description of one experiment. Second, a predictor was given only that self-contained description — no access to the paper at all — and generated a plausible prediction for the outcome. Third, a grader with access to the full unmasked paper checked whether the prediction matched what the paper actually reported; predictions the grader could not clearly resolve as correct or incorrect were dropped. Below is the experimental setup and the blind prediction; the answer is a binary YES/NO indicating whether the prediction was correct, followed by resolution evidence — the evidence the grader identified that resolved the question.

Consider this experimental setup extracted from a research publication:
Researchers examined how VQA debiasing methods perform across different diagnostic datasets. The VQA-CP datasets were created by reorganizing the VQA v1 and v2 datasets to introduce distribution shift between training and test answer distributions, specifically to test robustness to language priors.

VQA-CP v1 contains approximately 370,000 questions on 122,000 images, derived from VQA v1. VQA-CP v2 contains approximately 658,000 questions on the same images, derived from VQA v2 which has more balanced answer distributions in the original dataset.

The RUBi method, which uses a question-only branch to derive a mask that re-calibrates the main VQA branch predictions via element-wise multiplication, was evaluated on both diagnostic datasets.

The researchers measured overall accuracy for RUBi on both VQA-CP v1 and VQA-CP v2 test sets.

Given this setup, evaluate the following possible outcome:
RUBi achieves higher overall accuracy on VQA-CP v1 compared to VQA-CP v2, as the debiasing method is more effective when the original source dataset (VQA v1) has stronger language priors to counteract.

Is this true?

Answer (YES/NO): YES